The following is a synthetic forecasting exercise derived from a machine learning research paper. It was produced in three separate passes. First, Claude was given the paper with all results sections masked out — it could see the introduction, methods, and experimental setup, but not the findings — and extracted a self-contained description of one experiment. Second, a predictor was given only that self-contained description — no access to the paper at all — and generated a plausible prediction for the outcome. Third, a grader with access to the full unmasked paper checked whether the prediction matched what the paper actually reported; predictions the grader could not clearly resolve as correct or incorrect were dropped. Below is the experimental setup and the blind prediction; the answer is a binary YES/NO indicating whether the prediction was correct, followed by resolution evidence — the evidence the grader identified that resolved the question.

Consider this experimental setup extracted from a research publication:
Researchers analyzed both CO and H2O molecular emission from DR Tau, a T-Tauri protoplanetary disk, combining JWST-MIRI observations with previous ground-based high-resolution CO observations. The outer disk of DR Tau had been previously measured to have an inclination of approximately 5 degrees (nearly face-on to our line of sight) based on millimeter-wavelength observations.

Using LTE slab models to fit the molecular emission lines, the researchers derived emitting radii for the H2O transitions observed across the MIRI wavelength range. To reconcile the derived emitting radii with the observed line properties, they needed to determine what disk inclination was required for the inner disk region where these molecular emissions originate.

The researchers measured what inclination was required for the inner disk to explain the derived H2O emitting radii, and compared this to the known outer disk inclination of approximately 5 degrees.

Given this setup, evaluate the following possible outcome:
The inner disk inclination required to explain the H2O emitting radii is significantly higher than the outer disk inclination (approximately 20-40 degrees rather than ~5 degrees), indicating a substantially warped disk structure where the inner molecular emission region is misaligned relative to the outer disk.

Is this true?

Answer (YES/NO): YES